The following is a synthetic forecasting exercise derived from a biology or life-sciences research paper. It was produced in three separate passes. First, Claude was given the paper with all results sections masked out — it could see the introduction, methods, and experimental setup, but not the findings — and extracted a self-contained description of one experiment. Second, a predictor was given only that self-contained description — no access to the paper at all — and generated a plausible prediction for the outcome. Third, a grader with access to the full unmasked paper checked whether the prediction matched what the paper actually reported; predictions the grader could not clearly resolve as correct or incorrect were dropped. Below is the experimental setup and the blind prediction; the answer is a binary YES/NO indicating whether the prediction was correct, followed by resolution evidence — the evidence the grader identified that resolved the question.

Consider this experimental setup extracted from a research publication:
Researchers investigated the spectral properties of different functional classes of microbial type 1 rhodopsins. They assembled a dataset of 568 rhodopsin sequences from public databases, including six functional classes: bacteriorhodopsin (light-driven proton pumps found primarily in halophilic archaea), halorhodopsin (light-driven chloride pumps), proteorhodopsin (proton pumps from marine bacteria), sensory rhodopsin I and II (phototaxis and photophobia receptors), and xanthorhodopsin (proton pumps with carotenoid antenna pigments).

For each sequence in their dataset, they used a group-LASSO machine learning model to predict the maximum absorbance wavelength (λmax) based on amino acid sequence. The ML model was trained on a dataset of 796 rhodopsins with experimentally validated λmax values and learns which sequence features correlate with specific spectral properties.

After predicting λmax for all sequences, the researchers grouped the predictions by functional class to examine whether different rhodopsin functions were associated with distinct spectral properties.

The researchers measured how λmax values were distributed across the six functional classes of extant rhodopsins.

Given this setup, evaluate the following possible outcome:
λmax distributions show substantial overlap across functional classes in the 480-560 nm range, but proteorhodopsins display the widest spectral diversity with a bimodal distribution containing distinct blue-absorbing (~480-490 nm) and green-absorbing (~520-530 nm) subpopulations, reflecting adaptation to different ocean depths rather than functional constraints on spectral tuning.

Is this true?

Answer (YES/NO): NO